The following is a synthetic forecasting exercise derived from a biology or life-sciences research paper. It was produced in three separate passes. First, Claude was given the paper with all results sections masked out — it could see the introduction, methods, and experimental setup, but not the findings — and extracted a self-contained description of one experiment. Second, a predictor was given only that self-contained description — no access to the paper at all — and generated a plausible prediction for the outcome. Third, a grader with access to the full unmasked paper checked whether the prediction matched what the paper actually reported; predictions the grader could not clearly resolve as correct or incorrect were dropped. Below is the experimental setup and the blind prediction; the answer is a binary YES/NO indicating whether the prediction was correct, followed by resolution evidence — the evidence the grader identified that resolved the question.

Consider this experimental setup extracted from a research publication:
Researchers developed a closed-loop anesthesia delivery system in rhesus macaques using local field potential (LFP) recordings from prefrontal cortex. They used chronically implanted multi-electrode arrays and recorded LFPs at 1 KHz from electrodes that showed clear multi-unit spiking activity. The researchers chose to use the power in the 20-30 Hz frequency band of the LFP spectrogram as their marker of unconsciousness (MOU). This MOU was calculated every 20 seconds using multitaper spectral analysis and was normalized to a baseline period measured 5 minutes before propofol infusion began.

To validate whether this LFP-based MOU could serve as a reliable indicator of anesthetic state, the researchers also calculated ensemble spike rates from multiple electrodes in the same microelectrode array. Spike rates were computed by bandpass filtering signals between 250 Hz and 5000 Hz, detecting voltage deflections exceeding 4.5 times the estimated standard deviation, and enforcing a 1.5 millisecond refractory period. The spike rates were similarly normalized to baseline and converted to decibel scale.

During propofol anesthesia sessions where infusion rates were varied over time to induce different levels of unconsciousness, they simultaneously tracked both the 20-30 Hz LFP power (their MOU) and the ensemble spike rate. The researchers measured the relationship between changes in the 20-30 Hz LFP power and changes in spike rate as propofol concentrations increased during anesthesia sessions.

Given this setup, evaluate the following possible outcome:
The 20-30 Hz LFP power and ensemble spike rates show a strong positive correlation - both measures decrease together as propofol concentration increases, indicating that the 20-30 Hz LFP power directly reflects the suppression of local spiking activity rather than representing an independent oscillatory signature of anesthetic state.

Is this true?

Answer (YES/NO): YES